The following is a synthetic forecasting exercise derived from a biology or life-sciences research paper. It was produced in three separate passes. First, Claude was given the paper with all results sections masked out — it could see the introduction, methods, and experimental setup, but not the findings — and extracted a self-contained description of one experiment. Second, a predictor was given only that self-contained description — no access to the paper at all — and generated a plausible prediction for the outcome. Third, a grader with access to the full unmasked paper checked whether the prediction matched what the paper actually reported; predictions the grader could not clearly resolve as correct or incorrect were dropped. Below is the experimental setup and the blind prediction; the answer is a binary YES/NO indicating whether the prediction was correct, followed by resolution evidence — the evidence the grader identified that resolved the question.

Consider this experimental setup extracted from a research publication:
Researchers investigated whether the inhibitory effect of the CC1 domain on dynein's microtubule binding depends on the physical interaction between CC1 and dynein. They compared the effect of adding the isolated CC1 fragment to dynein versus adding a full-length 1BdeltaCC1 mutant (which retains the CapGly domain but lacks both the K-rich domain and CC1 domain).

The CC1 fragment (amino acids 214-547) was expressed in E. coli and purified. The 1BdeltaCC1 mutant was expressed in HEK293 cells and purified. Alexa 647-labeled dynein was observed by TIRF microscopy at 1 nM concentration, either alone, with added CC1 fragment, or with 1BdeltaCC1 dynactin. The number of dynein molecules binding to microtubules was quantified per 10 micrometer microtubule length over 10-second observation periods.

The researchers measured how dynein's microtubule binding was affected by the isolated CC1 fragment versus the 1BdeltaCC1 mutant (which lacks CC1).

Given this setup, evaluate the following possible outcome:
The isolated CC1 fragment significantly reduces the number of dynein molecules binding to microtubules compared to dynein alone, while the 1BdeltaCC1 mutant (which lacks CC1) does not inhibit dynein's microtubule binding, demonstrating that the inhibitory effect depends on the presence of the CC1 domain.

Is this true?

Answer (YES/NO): YES